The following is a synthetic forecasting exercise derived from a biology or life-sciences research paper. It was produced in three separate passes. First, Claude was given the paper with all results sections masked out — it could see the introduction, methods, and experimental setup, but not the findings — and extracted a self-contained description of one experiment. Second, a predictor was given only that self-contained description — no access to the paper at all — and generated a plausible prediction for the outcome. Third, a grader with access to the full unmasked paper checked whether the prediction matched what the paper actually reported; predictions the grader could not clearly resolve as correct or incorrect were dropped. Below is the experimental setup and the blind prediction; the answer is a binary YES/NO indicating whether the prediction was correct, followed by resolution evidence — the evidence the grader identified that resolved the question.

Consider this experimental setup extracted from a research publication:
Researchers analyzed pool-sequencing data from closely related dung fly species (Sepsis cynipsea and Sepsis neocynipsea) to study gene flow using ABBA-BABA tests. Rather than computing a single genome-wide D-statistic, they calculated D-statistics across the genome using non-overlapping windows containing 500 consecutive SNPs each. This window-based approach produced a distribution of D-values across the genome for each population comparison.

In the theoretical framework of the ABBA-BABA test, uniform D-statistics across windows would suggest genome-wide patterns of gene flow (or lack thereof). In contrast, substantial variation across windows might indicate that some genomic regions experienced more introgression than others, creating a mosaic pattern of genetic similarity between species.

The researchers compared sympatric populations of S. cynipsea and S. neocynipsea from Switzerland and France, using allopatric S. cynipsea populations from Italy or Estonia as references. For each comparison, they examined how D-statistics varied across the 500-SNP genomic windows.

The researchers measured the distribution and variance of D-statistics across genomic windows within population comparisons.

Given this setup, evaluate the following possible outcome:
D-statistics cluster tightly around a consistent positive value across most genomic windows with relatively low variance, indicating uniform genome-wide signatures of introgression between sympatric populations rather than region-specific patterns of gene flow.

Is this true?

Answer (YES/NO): NO